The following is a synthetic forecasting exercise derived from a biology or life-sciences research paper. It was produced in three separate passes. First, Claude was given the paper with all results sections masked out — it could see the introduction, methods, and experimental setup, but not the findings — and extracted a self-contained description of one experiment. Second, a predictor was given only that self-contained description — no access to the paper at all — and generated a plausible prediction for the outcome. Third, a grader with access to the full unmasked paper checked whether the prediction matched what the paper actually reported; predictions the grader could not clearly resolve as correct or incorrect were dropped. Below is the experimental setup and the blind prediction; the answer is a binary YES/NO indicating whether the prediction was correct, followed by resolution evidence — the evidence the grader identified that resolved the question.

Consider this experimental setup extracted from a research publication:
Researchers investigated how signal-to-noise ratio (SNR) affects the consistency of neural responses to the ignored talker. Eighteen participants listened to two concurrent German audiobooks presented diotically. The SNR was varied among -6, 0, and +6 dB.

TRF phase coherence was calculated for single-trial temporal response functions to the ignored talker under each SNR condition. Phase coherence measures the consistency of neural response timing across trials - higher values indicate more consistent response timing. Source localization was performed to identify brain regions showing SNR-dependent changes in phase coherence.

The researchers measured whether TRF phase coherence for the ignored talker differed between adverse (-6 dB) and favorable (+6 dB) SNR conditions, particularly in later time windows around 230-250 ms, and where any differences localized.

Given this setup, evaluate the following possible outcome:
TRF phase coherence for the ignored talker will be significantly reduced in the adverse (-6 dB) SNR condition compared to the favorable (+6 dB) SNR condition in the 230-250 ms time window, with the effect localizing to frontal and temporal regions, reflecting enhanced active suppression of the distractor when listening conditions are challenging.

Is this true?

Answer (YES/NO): NO